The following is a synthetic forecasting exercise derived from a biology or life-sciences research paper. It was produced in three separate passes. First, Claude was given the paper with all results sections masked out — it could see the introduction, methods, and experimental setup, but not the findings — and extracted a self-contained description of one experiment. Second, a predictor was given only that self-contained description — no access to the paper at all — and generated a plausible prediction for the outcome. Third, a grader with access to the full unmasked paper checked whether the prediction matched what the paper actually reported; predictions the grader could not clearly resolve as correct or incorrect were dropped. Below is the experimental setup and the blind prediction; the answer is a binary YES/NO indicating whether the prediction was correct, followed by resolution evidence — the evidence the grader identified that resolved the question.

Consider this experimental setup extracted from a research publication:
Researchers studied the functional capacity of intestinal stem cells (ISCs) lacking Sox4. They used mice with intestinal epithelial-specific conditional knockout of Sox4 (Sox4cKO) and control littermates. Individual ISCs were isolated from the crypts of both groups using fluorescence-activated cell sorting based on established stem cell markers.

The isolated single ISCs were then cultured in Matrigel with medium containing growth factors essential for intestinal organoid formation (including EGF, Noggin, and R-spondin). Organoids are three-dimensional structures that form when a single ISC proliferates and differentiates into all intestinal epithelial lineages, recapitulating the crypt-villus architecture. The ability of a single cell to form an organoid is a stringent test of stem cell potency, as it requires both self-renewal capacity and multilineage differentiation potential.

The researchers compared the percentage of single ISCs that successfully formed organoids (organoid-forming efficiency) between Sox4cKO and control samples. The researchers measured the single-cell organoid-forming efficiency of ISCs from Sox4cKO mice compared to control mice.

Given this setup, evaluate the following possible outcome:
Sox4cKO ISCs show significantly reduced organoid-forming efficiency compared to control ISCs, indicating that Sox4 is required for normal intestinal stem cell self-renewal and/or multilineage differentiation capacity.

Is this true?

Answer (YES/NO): YES